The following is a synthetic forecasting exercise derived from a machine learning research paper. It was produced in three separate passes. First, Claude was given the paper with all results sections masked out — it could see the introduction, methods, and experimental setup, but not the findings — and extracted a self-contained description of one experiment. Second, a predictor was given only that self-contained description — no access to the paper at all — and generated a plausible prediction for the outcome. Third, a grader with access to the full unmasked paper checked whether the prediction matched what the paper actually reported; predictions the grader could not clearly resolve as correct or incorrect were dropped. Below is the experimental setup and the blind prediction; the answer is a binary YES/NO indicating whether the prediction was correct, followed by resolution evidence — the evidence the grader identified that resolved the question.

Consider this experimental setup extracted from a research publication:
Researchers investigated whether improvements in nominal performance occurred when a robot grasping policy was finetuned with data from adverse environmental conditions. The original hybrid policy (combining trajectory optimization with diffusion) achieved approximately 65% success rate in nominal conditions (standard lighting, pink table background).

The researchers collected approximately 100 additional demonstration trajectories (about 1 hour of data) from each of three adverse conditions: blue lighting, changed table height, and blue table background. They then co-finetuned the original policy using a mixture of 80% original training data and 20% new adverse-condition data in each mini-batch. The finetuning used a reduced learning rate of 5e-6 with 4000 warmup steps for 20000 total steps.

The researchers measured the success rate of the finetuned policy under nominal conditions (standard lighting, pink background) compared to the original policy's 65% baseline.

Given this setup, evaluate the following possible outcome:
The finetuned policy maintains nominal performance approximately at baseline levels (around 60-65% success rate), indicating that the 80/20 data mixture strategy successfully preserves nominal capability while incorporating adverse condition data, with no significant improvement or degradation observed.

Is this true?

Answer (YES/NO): NO